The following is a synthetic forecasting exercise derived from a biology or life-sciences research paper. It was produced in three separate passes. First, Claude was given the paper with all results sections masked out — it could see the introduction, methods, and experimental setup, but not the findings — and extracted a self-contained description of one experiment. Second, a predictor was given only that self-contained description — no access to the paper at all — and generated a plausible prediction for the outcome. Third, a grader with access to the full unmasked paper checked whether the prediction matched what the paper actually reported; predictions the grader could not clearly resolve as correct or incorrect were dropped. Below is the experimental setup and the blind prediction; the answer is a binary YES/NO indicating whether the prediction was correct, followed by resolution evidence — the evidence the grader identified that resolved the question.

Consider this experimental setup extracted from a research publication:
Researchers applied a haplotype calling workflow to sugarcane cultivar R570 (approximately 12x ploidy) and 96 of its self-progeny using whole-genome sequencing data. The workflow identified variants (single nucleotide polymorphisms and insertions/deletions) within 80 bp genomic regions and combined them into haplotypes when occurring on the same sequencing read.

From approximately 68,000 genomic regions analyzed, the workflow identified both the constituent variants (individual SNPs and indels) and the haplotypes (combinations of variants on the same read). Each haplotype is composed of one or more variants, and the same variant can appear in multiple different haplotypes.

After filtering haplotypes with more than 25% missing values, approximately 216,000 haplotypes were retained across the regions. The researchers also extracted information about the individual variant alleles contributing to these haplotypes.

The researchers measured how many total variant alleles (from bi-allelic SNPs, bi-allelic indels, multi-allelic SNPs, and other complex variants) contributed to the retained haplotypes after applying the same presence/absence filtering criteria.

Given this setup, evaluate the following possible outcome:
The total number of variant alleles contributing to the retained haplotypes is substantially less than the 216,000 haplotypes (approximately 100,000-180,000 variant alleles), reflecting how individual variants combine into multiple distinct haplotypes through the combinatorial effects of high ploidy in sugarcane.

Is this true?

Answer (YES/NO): NO